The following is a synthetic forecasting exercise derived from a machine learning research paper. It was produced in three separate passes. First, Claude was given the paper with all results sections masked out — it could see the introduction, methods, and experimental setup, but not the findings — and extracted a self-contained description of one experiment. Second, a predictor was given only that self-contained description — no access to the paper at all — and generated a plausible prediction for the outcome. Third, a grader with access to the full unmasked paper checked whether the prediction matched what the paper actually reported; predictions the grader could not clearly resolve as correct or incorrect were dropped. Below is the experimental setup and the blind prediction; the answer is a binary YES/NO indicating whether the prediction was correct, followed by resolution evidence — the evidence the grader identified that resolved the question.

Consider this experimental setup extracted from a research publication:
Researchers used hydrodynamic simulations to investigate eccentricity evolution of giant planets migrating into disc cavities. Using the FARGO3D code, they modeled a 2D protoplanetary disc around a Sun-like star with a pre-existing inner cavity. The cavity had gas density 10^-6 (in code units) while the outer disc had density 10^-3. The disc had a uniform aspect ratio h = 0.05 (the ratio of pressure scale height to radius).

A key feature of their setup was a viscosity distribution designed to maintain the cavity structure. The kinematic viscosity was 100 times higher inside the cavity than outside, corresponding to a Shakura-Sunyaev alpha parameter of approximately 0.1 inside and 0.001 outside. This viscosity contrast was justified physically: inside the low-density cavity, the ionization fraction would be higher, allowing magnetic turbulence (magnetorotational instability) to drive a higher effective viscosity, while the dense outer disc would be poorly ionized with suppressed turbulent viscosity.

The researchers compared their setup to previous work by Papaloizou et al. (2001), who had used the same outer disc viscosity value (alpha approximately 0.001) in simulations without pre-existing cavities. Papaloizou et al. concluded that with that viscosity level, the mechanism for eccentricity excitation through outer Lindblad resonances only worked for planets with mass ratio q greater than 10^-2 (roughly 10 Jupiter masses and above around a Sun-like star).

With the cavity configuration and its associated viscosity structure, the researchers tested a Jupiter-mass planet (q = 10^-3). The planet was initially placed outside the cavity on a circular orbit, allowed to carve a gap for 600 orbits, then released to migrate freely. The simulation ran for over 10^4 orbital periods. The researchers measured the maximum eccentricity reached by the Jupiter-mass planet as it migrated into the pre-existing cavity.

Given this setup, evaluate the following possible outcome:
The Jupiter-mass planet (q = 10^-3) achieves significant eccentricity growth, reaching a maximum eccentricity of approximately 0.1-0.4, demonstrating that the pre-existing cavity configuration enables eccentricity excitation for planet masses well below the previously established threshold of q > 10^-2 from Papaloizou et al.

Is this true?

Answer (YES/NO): YES